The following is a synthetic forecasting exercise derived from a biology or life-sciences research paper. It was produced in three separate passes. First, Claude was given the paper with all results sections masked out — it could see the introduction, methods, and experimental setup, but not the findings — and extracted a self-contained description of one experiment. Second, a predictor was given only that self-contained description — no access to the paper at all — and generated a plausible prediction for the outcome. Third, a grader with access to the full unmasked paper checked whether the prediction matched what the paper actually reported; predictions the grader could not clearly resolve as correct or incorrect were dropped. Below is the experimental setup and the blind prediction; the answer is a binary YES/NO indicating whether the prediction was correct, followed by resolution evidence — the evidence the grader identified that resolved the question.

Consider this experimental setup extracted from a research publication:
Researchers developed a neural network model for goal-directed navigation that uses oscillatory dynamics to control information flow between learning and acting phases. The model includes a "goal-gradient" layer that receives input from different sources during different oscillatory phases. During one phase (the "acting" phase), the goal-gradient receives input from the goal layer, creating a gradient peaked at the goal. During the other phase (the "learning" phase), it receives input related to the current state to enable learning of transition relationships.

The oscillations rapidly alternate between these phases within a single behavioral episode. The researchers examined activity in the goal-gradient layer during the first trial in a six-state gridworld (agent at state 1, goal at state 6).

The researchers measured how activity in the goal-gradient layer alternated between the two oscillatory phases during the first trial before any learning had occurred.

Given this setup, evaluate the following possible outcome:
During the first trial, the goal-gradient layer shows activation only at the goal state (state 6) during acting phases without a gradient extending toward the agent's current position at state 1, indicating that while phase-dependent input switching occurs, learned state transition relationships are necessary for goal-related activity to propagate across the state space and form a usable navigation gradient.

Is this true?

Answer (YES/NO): YES